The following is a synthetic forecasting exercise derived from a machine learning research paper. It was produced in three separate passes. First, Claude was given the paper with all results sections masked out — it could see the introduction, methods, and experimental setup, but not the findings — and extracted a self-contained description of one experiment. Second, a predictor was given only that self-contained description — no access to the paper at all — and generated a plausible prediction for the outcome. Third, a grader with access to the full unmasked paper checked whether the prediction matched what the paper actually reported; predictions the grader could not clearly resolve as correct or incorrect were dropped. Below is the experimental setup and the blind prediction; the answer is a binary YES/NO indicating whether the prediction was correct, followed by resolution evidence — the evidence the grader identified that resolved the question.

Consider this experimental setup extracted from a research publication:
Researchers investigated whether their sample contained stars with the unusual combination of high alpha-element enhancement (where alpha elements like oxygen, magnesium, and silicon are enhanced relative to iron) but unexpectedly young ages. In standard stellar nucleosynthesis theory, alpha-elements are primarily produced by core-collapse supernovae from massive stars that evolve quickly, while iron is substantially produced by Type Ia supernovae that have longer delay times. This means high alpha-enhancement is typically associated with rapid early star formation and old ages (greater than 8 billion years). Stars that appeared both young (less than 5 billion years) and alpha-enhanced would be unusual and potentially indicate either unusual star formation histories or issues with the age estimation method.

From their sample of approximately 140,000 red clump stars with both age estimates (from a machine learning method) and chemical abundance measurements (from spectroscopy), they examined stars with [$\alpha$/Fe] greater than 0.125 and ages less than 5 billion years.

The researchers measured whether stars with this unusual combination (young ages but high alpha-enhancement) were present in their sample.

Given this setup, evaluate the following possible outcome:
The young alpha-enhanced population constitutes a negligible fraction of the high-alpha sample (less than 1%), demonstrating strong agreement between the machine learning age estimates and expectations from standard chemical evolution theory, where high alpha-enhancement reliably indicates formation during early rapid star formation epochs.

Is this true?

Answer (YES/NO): NO